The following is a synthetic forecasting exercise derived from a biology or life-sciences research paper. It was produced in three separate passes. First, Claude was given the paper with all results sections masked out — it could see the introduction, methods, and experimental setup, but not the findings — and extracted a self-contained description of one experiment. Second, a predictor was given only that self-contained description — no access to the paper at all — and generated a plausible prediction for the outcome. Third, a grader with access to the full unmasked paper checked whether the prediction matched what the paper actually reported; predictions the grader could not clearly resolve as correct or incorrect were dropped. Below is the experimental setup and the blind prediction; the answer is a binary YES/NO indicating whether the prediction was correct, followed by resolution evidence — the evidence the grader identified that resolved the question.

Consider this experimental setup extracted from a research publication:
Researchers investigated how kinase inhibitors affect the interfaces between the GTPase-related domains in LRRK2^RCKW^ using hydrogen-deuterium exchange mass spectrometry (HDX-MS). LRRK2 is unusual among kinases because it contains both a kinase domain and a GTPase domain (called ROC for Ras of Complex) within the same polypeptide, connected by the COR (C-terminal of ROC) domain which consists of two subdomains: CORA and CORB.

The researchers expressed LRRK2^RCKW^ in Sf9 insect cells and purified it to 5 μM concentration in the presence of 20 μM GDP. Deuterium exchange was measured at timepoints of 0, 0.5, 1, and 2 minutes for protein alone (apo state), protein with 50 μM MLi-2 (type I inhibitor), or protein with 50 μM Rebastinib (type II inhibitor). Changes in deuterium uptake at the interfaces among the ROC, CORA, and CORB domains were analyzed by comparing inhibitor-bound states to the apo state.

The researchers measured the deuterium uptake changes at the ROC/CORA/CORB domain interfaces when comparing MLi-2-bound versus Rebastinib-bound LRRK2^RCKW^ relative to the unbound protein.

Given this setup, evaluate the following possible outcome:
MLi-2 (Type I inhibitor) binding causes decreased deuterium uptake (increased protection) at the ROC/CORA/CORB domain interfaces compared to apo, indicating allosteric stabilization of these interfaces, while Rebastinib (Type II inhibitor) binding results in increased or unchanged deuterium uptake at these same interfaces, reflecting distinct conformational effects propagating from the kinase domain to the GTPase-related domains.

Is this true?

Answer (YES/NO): NO